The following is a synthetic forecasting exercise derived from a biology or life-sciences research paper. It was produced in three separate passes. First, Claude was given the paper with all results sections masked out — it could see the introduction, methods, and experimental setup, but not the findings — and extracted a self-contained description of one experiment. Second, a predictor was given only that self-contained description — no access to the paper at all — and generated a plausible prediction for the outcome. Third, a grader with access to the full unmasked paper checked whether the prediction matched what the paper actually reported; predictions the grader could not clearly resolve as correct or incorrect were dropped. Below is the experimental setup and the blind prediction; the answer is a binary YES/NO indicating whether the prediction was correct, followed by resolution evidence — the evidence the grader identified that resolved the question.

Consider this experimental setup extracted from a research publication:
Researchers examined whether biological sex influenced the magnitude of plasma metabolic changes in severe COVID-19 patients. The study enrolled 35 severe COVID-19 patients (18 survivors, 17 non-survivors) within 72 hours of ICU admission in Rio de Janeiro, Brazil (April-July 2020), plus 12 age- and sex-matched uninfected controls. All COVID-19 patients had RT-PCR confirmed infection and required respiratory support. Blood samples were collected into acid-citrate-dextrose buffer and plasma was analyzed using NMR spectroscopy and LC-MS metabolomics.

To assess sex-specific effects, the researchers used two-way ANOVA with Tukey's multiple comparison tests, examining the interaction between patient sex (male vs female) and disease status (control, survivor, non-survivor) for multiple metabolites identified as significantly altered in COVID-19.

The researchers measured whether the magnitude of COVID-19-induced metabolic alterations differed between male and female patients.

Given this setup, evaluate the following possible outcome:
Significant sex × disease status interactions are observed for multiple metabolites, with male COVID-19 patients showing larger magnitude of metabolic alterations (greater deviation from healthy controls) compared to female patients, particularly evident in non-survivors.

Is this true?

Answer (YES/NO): NO